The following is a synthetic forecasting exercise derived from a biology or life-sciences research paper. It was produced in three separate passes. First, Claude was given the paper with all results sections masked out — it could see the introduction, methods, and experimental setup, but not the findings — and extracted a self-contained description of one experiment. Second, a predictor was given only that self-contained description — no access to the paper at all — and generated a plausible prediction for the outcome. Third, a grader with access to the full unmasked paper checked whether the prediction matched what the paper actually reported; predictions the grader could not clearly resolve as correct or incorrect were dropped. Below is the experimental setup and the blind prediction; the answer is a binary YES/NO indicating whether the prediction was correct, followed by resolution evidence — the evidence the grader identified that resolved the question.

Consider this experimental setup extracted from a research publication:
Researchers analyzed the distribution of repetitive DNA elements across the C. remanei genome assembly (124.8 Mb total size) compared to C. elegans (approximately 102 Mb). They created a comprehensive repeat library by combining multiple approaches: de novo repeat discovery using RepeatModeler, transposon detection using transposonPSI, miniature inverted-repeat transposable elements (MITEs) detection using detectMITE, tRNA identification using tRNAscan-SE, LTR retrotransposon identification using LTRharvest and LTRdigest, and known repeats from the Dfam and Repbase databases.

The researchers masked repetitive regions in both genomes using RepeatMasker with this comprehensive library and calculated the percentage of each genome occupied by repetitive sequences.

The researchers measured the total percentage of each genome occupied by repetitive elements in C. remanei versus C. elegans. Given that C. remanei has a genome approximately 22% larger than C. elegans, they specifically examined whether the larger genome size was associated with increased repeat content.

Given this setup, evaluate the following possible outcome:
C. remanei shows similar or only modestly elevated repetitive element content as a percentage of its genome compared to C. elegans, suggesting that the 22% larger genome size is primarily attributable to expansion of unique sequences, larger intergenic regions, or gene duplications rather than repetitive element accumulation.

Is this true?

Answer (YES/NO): YES